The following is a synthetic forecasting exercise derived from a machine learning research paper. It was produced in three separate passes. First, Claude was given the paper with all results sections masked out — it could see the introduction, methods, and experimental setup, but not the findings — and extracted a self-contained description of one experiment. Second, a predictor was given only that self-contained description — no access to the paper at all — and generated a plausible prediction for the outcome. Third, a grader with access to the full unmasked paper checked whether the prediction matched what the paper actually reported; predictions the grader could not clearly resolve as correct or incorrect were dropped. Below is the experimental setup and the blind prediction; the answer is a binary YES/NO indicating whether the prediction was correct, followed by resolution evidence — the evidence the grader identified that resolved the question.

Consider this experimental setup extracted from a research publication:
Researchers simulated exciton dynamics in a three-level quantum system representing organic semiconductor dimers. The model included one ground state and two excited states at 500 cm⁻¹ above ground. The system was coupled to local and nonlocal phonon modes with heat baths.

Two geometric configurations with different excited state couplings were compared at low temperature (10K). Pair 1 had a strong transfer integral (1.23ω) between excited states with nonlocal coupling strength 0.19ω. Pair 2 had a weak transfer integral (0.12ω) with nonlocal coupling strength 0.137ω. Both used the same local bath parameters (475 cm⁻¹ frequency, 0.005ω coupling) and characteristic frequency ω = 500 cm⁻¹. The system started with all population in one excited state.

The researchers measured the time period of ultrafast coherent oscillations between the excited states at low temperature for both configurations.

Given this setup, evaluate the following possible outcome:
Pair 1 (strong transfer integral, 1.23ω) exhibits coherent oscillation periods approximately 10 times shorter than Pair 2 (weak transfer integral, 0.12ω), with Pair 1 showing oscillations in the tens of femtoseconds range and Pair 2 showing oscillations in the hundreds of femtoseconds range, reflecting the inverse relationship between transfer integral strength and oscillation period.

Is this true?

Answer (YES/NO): NO